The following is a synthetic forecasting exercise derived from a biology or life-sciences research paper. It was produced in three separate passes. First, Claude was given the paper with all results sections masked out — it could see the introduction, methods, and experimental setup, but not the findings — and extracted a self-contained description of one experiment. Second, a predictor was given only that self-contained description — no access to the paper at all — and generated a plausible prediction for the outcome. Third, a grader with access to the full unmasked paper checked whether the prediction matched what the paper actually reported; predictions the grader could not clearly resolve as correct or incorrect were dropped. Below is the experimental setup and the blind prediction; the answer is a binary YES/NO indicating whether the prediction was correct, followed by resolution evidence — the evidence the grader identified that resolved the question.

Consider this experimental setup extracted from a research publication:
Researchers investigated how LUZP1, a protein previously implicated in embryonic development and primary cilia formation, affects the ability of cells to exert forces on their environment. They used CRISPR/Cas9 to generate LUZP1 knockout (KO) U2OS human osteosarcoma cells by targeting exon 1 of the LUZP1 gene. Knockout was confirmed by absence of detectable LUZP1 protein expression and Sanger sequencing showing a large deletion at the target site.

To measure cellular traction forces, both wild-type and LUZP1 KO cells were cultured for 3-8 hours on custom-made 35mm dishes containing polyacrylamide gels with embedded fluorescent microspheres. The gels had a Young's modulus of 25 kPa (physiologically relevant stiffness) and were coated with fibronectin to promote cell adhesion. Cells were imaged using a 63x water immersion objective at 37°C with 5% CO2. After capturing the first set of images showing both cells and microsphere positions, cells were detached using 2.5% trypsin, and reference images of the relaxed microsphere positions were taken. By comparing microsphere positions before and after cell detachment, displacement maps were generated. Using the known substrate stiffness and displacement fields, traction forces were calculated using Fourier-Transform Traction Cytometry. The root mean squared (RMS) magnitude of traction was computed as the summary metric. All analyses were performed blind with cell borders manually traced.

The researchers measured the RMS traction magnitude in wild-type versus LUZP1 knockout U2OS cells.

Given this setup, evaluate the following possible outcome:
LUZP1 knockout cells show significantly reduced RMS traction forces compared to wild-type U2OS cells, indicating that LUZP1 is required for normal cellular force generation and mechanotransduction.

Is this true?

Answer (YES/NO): YES